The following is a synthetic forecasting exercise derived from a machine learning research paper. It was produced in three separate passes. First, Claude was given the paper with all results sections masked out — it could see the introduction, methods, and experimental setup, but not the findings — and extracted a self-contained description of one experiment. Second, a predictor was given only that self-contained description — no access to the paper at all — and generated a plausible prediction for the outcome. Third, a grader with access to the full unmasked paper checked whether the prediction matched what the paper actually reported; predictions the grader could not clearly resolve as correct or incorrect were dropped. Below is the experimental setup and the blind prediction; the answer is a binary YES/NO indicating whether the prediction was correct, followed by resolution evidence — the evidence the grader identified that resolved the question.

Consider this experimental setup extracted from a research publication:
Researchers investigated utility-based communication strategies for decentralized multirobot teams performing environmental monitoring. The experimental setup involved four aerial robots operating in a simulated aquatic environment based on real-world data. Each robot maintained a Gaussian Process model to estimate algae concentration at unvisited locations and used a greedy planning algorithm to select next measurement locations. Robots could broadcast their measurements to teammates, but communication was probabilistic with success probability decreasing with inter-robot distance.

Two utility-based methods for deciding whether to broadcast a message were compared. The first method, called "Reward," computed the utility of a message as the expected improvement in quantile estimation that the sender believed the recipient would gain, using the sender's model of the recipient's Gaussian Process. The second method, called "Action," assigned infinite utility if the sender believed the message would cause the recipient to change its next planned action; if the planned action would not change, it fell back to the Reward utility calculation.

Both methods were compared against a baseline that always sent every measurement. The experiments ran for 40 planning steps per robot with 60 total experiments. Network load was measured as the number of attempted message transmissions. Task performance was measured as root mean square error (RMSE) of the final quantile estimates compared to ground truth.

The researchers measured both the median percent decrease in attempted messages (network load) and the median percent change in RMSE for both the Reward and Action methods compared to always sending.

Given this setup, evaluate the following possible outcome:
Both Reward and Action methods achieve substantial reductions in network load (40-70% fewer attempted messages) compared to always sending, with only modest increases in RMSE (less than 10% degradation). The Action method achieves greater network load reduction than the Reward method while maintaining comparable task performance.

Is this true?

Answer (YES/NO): NO